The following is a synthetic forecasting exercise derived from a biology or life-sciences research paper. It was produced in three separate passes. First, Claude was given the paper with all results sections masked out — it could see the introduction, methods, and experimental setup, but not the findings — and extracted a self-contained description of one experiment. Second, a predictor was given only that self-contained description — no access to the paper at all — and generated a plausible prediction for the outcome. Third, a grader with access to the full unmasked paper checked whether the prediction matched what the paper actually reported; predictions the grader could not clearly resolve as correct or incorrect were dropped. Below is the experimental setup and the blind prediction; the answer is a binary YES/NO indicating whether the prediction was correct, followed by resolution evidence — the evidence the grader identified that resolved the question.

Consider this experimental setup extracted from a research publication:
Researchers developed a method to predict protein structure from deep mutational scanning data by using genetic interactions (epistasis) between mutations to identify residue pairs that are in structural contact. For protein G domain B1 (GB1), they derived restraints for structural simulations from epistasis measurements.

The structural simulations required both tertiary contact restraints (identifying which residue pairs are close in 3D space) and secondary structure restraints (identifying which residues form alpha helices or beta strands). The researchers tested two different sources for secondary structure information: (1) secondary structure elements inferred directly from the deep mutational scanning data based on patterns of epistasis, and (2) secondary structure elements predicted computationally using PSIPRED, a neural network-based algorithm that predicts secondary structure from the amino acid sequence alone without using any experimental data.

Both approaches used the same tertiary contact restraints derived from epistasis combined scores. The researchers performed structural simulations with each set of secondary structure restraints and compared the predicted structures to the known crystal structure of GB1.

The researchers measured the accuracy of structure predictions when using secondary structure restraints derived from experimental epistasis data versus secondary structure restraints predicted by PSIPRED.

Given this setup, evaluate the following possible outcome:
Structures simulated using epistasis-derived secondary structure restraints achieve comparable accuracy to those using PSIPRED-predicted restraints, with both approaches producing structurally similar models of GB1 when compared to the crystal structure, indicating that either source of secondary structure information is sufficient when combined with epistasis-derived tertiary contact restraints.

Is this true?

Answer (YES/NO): NO